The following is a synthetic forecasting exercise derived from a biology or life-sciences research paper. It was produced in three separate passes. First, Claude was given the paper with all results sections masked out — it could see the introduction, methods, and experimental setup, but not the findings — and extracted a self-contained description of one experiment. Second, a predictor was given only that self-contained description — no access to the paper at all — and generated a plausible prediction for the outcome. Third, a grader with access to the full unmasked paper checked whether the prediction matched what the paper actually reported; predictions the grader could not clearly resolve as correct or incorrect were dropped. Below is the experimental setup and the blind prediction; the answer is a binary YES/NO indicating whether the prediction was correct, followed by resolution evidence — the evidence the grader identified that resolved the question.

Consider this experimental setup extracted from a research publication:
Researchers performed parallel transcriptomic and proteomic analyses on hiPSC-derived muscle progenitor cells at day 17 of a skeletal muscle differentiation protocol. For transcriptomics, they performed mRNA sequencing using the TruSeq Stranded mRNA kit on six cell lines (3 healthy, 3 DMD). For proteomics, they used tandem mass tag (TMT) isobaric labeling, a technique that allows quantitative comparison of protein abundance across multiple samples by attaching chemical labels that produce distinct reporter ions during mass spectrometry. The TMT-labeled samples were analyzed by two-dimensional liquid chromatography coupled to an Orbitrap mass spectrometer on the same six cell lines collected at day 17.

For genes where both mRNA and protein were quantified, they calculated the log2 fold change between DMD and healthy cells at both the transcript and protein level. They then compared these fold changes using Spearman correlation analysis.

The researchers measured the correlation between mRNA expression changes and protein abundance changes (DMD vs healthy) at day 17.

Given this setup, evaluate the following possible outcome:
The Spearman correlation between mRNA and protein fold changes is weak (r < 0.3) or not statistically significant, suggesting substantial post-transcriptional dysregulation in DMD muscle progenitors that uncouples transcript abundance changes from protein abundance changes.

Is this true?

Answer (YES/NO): NO